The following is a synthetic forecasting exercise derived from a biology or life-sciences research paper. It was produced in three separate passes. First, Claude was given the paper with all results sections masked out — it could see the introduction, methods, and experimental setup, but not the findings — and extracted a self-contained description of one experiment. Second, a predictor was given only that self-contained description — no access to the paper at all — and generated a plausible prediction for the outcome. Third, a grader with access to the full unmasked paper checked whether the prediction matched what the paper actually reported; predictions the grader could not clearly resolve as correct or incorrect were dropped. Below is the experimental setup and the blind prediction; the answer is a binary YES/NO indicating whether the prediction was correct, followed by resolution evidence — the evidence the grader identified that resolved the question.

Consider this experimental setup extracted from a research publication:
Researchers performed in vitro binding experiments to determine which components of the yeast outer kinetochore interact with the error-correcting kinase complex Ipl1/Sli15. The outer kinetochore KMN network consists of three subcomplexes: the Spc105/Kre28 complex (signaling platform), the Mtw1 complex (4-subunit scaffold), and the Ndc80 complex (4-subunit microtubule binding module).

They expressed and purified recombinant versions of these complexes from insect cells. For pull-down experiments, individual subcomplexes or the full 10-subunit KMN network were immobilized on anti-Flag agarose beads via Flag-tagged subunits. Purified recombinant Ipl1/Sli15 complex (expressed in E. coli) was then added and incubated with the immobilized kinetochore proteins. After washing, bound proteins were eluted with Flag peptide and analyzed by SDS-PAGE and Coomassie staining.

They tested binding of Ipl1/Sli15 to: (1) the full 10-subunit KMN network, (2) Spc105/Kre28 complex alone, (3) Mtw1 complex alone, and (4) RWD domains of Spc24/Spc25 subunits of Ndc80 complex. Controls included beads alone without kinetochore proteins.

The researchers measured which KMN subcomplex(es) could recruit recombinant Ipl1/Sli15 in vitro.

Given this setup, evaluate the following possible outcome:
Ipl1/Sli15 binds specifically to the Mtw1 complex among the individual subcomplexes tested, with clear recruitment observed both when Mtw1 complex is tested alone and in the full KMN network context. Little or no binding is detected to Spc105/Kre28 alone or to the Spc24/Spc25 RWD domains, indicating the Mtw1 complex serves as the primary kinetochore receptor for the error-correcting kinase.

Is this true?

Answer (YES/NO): NO